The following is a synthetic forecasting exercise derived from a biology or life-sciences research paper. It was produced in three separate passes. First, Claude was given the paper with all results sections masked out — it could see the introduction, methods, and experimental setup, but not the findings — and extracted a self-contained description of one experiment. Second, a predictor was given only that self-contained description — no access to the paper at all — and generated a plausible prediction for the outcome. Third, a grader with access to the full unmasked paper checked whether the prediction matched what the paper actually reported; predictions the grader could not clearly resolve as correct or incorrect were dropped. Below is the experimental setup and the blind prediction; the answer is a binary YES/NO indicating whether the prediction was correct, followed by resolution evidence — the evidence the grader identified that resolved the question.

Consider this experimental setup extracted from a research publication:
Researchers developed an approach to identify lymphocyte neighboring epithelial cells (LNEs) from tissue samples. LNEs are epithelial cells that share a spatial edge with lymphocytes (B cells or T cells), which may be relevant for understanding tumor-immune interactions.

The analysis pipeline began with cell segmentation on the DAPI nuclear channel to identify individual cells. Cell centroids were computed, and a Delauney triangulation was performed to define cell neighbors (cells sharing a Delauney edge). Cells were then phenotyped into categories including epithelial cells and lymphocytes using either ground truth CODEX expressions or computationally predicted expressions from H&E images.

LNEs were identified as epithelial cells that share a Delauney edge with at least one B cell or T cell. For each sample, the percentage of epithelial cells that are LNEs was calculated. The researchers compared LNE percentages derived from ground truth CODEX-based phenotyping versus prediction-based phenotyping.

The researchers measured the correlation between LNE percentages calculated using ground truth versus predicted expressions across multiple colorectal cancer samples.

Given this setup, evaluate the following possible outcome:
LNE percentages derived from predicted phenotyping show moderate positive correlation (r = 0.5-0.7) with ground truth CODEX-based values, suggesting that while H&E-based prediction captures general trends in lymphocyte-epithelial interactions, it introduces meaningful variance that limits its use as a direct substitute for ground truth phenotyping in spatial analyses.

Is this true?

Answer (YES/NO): YES